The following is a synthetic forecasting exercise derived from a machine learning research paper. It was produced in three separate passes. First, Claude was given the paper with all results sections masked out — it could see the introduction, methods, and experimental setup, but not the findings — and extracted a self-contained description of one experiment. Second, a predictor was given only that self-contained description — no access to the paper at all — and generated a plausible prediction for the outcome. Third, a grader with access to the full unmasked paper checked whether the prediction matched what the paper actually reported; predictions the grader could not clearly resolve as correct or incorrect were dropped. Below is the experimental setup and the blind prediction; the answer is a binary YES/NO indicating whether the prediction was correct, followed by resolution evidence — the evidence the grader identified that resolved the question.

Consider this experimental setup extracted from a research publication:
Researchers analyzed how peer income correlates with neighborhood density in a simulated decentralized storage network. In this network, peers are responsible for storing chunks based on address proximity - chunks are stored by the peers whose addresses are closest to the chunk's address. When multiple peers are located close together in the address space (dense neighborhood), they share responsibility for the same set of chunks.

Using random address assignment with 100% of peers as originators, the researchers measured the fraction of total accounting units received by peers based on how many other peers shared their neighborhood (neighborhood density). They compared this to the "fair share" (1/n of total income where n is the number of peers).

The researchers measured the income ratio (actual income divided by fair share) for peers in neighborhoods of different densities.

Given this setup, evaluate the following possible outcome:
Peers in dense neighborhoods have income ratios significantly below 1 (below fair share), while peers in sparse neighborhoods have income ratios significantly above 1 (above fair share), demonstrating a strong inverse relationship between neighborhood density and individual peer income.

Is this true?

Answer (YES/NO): YES